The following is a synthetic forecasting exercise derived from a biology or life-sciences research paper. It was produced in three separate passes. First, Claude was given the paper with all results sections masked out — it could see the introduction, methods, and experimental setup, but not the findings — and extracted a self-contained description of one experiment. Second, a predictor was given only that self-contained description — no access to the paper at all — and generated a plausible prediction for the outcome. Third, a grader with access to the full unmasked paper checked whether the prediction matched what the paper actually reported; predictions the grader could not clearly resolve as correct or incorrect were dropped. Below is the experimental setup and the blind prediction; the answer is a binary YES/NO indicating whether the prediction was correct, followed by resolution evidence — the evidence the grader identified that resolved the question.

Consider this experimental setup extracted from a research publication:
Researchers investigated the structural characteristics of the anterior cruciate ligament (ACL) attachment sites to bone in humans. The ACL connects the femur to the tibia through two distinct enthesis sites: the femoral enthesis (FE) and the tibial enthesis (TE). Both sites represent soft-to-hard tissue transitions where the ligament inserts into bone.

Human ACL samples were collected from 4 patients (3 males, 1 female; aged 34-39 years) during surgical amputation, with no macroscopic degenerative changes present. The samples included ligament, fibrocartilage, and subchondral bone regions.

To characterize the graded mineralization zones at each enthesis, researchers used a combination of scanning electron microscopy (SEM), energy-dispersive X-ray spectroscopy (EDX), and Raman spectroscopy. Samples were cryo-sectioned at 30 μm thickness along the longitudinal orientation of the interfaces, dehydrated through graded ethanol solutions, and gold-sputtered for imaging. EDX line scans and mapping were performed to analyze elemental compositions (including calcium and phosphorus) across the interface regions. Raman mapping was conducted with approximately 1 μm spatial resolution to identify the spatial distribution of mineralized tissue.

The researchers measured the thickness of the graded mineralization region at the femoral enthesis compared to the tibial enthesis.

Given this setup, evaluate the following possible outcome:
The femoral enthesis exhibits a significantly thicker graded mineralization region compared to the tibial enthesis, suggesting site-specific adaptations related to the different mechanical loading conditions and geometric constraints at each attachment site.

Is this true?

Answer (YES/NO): YES